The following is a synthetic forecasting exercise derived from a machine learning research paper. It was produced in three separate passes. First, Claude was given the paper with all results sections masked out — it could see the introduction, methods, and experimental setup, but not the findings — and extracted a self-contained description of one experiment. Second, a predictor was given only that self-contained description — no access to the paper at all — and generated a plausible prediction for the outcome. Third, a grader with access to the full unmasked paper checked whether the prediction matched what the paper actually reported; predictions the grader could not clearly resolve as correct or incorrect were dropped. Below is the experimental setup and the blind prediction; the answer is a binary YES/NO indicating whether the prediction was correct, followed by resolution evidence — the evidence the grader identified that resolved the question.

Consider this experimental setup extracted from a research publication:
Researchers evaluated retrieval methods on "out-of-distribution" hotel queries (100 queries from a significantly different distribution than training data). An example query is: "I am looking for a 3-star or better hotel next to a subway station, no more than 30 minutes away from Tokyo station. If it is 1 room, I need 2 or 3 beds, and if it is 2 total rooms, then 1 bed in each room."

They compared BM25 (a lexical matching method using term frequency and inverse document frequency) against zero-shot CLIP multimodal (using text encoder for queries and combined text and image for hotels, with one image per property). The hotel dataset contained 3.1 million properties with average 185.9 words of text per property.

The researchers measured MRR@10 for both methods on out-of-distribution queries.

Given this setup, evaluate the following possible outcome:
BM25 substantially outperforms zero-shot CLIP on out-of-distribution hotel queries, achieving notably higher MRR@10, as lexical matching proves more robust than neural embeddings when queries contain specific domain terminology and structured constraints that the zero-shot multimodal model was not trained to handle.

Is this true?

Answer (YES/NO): NO